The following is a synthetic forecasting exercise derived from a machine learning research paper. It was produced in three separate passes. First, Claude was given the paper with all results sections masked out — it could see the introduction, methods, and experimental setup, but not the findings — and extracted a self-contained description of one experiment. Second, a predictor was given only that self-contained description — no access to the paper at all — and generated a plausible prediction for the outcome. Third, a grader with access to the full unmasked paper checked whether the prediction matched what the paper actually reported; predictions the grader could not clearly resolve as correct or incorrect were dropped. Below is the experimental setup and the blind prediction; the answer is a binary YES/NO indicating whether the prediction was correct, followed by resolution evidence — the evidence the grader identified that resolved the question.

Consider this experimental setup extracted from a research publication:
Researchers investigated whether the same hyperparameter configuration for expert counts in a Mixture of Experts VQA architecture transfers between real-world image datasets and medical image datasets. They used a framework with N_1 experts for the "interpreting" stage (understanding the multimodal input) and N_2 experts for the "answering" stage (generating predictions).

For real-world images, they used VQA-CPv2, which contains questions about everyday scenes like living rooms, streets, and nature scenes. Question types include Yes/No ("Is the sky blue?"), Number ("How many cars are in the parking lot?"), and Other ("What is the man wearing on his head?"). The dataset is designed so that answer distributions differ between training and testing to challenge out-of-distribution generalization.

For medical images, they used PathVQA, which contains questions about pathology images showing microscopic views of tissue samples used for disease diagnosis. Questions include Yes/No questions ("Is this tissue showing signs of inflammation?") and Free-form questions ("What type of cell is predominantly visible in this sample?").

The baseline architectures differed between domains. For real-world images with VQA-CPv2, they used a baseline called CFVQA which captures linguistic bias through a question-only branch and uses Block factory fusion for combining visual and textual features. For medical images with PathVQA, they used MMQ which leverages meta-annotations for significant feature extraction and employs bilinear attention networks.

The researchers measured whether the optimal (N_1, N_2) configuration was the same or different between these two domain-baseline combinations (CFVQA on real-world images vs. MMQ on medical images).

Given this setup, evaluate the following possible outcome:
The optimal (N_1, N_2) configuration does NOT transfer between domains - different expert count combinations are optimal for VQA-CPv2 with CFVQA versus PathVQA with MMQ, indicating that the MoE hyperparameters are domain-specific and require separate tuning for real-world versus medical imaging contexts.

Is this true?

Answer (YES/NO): NO